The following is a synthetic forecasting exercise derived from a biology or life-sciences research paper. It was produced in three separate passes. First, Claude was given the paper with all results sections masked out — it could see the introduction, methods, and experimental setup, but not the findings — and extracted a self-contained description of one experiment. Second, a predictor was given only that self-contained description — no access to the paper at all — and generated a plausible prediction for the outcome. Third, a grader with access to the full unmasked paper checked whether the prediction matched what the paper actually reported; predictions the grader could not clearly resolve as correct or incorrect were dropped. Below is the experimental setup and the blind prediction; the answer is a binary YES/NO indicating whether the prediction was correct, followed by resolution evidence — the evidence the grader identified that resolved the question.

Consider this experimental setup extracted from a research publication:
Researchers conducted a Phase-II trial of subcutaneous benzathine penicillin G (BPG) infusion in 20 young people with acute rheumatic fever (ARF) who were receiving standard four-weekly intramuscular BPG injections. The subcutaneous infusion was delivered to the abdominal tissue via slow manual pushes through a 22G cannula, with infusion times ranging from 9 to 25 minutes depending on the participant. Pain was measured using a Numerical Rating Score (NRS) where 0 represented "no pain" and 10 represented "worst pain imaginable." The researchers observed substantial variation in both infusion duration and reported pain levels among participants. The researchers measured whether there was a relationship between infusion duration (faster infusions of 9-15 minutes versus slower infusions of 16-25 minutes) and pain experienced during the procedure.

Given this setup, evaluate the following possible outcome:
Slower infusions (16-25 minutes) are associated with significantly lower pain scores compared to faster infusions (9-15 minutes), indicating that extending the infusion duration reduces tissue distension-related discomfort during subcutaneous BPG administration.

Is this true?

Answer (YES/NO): NO